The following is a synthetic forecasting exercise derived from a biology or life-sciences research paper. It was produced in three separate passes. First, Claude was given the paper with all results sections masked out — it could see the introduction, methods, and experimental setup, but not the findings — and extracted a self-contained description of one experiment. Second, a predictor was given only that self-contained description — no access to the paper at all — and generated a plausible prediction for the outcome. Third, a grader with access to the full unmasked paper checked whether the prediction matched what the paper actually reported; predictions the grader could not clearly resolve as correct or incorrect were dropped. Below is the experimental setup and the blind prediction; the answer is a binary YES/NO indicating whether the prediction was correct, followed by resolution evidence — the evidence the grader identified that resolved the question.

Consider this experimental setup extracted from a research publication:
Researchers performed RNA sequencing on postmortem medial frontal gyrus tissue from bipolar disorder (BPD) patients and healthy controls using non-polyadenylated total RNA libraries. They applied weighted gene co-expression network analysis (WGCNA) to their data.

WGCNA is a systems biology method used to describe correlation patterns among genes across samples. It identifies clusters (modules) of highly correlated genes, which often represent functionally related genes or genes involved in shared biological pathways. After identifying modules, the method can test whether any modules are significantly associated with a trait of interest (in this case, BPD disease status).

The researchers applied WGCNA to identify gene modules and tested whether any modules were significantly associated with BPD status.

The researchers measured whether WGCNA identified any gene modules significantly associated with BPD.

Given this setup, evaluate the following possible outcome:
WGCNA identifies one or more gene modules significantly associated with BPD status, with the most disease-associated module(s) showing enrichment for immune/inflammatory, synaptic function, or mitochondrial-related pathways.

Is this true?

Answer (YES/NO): NO